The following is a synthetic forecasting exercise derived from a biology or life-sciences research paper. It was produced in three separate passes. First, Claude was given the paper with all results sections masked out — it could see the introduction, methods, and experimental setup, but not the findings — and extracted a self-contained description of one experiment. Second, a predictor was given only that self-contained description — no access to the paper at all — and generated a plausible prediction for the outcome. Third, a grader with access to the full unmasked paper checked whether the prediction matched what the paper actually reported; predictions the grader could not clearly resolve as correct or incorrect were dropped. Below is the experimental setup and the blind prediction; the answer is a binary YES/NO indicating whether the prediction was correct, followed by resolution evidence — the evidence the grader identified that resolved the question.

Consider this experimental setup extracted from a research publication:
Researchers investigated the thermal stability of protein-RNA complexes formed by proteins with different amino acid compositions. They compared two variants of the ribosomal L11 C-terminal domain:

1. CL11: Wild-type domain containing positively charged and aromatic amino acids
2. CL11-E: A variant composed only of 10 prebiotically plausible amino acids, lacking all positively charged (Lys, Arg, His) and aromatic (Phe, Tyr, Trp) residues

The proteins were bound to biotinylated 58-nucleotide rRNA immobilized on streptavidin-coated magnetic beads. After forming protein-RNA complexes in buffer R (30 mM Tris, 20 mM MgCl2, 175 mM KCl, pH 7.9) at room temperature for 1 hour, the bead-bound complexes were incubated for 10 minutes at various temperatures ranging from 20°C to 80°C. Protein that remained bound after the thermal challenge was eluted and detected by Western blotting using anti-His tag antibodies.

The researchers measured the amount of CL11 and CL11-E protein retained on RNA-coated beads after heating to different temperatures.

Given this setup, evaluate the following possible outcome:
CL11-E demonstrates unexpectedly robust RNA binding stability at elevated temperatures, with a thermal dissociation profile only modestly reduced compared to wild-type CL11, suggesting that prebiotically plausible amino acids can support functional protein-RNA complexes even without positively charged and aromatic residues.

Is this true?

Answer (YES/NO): NO